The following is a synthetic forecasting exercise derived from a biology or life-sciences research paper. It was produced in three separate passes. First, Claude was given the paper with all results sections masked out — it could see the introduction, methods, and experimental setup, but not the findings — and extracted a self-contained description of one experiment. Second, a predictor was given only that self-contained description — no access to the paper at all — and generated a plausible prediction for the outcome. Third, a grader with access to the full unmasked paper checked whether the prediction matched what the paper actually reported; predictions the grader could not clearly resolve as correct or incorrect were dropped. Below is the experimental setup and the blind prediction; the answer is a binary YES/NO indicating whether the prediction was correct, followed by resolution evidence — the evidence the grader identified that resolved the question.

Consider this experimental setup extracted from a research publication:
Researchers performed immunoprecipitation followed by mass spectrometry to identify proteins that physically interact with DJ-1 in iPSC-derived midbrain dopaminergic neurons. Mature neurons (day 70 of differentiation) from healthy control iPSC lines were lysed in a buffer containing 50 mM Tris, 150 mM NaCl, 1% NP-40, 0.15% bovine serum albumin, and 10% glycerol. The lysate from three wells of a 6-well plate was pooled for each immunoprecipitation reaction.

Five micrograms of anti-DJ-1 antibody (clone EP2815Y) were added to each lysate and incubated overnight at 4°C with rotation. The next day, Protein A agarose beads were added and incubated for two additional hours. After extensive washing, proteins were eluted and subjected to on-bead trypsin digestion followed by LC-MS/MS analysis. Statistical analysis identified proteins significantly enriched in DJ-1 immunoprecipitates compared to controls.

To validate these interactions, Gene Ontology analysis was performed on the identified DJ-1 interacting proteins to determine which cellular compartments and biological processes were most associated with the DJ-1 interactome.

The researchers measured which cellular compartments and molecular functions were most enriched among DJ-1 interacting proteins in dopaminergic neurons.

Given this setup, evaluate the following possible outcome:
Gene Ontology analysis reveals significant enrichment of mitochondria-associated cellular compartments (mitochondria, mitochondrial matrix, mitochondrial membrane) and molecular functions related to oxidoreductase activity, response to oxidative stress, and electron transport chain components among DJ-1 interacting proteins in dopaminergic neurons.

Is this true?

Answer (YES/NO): NO